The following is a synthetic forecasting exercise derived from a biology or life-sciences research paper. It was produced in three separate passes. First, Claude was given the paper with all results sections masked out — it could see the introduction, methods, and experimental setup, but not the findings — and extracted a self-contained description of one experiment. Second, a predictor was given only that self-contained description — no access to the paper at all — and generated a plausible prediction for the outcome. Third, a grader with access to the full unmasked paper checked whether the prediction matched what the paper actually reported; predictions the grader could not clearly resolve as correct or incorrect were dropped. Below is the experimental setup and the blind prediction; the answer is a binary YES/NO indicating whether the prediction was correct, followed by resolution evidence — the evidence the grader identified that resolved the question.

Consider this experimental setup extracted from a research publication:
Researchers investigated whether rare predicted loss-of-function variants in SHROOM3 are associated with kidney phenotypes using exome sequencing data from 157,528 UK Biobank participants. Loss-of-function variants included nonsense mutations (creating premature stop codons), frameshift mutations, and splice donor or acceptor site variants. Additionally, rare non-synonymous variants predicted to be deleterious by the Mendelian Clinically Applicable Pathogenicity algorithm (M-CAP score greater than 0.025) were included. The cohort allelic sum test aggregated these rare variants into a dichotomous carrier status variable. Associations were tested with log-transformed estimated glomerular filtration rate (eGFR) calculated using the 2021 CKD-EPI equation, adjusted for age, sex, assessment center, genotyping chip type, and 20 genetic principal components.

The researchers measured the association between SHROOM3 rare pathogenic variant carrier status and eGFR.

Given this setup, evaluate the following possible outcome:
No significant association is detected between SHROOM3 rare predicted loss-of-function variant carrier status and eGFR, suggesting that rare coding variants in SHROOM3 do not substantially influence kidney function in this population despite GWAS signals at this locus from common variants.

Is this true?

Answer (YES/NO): NO